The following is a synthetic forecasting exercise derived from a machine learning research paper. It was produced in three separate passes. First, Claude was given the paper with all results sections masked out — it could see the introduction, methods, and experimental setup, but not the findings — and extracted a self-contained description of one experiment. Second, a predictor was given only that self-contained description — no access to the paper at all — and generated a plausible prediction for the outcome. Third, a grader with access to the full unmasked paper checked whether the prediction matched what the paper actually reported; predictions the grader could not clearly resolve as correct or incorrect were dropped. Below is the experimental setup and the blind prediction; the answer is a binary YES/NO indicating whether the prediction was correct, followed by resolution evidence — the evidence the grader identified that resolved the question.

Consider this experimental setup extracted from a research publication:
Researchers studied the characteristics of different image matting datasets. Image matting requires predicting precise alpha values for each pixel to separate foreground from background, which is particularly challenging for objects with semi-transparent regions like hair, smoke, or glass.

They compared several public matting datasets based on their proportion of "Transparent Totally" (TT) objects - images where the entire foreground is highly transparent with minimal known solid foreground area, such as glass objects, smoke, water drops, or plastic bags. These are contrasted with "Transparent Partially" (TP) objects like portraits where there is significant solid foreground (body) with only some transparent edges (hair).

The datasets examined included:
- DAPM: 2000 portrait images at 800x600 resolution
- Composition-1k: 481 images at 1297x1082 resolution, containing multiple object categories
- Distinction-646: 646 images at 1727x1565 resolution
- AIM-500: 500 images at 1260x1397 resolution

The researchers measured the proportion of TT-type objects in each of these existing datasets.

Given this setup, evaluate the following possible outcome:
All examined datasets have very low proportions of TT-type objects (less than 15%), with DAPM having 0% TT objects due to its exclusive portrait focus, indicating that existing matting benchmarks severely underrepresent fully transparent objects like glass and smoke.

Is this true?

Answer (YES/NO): NO